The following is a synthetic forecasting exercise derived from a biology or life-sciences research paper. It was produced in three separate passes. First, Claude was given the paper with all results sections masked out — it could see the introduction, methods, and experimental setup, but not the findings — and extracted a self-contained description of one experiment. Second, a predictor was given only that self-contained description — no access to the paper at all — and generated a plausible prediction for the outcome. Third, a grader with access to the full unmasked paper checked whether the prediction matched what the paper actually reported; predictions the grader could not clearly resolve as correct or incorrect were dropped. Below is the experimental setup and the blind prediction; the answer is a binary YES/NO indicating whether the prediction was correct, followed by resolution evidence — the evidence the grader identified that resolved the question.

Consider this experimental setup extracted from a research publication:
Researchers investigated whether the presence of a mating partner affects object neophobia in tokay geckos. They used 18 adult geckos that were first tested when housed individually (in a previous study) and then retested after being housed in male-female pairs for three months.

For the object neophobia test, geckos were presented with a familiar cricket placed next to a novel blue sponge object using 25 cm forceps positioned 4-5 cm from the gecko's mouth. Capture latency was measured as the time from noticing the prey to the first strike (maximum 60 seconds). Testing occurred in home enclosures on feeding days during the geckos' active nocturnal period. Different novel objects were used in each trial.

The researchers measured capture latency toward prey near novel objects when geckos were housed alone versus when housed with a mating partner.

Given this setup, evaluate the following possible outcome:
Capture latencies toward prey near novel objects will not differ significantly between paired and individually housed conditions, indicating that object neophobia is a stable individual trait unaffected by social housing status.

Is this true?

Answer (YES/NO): YES